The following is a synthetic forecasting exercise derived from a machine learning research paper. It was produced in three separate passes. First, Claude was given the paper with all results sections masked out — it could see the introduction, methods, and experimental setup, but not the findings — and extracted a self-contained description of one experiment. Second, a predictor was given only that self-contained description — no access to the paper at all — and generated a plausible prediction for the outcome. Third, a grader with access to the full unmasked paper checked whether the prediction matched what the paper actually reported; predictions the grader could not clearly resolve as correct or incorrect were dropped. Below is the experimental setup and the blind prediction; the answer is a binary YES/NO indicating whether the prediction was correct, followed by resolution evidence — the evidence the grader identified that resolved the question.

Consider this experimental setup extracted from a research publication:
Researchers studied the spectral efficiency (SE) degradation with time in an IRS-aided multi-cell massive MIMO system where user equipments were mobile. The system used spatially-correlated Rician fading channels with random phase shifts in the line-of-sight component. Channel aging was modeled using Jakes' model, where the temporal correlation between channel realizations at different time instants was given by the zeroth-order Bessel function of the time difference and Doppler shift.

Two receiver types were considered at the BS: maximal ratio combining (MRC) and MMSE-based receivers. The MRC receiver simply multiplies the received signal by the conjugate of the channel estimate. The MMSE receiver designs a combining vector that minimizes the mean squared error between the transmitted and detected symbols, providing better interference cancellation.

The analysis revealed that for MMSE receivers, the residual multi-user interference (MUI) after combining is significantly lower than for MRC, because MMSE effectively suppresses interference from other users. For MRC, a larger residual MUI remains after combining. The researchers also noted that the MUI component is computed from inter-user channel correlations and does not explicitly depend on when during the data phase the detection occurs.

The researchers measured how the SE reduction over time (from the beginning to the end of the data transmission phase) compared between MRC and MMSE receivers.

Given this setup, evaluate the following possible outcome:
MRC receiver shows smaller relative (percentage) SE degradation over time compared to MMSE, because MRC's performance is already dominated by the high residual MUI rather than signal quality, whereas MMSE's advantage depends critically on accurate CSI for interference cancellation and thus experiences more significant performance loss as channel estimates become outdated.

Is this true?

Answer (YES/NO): YES